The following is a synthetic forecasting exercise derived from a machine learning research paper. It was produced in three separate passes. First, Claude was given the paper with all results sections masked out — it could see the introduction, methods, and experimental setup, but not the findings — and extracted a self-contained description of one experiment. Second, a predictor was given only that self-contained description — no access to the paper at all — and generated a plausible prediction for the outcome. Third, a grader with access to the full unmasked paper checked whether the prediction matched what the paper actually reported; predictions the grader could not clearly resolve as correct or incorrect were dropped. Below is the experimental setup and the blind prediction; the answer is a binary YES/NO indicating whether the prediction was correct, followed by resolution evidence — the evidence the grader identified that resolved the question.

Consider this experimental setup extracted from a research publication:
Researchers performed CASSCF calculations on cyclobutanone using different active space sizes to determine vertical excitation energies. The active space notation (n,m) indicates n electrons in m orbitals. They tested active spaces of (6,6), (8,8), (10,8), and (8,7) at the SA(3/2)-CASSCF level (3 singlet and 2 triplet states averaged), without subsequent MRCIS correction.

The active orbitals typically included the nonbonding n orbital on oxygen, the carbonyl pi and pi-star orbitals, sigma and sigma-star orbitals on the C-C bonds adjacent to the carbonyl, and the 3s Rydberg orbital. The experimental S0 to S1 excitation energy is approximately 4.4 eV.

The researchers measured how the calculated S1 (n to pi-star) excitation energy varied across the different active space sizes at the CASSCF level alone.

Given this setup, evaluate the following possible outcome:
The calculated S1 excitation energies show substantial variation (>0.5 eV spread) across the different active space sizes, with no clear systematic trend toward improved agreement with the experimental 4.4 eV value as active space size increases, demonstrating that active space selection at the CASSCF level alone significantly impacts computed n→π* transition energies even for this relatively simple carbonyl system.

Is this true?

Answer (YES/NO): YES